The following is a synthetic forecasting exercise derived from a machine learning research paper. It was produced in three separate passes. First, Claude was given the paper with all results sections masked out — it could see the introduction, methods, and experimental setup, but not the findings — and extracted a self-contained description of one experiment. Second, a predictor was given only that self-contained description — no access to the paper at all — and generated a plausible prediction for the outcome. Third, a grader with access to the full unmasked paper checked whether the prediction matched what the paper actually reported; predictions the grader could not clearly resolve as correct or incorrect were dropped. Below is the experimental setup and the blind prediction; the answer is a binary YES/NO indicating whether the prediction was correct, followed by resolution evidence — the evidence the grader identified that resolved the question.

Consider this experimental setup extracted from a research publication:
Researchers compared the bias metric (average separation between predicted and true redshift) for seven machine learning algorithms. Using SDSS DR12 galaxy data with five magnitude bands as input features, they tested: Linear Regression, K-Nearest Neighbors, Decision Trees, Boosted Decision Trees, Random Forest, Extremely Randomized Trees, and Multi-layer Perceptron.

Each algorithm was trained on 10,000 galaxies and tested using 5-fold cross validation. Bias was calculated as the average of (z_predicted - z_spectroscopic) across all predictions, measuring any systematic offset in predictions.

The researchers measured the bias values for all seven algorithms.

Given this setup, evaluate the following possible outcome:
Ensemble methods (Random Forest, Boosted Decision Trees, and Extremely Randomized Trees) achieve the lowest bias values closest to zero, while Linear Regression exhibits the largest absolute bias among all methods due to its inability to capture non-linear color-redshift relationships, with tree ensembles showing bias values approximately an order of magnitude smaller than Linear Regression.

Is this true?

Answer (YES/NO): NO